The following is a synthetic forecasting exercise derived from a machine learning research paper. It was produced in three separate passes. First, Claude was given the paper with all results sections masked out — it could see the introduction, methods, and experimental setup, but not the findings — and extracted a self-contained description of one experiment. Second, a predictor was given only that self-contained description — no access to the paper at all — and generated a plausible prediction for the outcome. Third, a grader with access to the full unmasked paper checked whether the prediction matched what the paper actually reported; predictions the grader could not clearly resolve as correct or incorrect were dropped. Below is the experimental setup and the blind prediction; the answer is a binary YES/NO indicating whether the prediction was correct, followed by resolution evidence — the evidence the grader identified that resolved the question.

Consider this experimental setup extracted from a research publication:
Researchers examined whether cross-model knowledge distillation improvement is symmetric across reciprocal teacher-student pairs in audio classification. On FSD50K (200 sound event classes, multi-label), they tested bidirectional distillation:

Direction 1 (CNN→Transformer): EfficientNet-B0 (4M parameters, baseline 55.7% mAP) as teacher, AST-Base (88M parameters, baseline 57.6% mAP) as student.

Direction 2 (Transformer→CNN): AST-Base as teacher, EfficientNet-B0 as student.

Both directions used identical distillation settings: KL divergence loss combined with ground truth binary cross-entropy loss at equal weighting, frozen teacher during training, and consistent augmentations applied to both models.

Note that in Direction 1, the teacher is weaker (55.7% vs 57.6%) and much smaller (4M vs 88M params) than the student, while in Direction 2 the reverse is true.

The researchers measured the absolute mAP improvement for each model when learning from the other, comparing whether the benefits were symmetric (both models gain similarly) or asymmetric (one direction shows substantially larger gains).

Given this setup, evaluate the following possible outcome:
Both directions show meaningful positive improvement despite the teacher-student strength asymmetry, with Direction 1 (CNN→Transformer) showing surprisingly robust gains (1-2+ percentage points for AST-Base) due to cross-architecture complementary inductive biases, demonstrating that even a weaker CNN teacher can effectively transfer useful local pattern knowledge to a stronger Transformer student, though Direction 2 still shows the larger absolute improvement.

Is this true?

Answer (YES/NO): NO